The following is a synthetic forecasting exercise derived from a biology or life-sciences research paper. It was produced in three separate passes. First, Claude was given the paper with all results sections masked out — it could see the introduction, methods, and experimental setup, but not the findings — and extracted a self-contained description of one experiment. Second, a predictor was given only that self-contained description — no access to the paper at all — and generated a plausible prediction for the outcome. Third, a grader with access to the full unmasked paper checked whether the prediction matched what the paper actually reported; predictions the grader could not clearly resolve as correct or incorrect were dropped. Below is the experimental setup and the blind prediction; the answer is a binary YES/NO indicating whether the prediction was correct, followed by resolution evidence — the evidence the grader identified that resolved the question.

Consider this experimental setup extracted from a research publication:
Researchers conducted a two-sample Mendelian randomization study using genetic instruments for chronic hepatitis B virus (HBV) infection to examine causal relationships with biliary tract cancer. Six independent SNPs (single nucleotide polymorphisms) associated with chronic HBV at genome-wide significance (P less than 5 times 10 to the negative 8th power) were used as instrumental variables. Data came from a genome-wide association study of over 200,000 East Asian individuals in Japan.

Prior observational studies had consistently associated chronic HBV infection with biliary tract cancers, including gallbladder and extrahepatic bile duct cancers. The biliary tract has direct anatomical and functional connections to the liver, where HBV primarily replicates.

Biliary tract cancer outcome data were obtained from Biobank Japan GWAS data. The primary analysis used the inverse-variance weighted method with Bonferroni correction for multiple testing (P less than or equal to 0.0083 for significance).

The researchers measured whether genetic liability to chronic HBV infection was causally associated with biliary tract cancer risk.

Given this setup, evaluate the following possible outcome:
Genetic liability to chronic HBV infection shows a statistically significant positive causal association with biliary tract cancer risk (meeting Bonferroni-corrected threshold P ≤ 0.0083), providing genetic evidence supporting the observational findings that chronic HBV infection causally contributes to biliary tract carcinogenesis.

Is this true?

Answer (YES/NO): NO